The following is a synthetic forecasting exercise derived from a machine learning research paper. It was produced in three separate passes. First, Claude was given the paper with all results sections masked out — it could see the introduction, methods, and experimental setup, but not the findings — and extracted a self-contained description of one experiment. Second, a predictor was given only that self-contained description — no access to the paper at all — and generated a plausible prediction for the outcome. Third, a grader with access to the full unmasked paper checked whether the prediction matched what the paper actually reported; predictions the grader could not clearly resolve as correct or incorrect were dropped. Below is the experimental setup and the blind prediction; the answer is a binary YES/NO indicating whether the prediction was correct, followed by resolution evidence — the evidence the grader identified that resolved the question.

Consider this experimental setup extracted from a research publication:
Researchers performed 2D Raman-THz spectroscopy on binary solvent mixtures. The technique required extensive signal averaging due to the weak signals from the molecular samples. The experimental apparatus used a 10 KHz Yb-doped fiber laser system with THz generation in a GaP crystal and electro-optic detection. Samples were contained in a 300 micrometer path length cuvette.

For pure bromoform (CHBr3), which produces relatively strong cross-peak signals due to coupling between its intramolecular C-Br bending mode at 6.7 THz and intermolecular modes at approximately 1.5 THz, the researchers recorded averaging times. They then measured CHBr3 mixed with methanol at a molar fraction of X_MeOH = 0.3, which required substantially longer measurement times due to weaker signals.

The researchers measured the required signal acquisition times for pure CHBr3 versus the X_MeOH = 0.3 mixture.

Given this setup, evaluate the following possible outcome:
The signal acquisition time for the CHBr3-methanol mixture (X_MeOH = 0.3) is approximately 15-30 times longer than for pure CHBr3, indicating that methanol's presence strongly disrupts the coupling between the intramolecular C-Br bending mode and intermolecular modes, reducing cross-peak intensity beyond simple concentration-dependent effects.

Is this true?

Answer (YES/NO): YES